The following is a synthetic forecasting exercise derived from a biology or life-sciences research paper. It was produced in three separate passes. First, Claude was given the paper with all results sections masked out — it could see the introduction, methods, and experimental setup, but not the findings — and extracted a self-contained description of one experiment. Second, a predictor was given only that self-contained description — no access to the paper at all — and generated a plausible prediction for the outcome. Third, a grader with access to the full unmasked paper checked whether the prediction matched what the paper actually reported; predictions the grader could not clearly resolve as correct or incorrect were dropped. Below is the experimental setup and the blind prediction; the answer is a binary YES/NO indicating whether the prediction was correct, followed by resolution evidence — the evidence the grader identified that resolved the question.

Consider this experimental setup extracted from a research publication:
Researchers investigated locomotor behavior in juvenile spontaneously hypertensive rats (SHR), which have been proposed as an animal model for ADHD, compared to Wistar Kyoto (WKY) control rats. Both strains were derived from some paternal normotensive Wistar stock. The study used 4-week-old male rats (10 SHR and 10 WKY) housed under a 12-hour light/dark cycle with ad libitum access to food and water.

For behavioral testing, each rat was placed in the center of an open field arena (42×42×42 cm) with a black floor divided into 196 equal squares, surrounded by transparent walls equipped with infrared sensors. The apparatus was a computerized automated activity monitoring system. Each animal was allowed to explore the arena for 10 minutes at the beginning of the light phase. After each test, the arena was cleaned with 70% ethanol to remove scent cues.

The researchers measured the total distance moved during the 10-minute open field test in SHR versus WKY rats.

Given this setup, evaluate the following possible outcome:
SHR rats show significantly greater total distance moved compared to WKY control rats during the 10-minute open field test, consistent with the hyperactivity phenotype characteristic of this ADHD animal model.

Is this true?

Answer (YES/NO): YES